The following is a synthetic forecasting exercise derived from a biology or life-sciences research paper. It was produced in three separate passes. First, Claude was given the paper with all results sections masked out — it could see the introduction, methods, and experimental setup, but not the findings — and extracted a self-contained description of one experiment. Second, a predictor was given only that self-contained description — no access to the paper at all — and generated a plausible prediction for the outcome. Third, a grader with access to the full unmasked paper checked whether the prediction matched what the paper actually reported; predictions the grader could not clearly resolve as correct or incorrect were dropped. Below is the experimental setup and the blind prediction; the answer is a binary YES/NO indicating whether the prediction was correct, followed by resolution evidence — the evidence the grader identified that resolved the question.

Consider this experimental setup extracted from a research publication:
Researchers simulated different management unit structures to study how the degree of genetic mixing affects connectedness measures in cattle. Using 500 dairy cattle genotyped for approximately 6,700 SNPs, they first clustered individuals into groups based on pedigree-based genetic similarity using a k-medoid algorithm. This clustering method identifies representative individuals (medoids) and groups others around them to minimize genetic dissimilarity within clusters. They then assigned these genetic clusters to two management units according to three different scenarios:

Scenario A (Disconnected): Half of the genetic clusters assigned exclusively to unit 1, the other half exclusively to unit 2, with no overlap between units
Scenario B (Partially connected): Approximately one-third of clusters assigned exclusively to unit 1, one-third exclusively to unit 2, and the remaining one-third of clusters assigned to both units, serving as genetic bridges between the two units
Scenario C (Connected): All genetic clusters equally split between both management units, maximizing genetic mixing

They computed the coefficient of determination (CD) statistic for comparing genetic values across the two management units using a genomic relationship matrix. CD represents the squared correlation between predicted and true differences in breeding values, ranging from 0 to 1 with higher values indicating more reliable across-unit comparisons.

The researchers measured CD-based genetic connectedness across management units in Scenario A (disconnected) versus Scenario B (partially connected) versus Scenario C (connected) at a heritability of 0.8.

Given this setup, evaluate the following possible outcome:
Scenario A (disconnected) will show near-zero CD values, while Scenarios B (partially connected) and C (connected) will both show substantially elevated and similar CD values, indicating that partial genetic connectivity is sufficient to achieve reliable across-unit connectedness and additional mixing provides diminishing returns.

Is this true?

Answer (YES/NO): NO